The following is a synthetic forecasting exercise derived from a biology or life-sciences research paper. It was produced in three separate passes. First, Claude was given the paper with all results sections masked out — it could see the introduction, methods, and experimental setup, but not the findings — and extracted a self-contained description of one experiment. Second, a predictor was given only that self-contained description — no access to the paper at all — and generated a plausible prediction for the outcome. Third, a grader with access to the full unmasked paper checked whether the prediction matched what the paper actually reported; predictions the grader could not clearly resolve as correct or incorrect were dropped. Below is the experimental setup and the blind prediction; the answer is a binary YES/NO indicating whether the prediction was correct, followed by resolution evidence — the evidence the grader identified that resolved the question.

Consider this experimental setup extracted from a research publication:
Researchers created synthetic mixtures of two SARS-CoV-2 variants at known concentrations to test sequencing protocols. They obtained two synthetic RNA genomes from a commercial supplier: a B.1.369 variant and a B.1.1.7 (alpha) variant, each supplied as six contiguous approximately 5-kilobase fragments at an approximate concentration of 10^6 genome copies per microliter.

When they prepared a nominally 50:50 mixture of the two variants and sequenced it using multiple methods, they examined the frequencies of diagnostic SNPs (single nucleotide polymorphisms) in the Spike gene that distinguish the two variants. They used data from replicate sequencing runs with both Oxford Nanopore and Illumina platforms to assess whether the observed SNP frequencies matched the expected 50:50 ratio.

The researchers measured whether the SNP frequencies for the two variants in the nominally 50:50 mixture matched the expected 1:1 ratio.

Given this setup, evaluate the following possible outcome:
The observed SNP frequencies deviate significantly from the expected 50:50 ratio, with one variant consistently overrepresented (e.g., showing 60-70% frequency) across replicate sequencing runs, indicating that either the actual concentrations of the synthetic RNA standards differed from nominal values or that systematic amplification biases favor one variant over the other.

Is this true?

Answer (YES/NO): YES